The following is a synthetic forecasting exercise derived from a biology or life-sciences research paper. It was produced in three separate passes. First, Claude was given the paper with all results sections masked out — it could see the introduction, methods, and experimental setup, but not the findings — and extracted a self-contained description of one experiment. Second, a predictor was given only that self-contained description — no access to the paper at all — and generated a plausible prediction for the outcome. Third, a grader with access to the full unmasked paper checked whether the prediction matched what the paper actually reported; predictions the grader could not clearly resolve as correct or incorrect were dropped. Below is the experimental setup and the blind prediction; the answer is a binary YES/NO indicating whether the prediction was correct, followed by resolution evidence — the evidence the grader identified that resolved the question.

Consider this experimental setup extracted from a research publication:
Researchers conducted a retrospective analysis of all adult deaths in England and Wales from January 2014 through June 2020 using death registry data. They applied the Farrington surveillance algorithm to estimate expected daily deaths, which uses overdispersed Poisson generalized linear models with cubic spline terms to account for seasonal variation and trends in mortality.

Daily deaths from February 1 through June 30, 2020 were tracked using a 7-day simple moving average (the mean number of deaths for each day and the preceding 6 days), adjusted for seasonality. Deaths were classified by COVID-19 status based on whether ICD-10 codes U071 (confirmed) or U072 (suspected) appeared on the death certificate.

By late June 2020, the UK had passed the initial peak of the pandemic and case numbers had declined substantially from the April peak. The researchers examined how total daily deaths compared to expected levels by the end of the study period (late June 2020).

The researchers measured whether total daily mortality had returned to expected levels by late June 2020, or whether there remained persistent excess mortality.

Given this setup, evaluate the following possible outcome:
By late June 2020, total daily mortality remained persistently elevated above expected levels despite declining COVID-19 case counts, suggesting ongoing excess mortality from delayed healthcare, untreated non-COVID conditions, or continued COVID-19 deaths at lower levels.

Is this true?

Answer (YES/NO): YES